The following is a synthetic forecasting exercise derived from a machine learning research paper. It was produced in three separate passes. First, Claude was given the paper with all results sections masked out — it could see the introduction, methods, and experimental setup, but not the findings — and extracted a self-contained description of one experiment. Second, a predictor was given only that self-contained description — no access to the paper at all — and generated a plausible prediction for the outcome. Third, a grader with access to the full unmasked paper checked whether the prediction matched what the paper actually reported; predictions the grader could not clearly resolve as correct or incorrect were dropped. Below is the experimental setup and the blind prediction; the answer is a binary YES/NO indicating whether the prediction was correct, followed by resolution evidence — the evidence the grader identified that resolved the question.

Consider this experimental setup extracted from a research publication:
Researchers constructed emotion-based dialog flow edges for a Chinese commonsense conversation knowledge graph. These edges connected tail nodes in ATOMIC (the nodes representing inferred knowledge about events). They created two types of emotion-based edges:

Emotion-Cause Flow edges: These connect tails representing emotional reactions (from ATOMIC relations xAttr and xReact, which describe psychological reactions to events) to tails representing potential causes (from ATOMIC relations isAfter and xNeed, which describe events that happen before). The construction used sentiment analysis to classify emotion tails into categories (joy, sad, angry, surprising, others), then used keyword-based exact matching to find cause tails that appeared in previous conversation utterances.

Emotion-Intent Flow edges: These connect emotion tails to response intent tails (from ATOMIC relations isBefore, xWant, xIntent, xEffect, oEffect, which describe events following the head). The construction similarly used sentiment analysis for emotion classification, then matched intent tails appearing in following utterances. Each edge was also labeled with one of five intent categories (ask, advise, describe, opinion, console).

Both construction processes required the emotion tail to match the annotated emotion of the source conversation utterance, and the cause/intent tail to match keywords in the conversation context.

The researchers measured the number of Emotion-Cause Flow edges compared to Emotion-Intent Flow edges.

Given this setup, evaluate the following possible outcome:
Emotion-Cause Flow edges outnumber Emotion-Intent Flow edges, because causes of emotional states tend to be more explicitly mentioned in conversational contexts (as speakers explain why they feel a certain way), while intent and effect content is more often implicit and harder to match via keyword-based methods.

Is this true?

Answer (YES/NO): NO